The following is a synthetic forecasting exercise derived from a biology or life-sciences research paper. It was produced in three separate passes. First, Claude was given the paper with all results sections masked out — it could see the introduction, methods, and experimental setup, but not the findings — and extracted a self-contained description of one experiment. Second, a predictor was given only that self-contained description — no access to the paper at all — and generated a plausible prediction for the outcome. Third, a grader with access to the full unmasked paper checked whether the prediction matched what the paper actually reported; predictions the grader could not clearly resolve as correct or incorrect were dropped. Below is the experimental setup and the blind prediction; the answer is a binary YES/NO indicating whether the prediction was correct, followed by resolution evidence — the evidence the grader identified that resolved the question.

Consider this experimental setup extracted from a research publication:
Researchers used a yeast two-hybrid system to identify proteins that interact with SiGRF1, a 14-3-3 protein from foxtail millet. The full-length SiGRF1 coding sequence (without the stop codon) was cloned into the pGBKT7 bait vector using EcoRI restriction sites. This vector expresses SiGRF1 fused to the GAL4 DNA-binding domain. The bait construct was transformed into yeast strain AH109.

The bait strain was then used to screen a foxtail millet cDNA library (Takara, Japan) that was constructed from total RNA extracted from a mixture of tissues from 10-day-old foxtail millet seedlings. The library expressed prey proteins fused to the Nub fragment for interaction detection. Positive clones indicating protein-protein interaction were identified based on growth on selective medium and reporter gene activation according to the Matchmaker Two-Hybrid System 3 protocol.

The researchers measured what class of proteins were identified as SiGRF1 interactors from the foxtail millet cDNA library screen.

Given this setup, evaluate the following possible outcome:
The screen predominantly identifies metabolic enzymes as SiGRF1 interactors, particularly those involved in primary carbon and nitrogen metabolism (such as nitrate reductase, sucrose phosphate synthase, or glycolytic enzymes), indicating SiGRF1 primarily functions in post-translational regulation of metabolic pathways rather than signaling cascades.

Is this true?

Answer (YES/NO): NO